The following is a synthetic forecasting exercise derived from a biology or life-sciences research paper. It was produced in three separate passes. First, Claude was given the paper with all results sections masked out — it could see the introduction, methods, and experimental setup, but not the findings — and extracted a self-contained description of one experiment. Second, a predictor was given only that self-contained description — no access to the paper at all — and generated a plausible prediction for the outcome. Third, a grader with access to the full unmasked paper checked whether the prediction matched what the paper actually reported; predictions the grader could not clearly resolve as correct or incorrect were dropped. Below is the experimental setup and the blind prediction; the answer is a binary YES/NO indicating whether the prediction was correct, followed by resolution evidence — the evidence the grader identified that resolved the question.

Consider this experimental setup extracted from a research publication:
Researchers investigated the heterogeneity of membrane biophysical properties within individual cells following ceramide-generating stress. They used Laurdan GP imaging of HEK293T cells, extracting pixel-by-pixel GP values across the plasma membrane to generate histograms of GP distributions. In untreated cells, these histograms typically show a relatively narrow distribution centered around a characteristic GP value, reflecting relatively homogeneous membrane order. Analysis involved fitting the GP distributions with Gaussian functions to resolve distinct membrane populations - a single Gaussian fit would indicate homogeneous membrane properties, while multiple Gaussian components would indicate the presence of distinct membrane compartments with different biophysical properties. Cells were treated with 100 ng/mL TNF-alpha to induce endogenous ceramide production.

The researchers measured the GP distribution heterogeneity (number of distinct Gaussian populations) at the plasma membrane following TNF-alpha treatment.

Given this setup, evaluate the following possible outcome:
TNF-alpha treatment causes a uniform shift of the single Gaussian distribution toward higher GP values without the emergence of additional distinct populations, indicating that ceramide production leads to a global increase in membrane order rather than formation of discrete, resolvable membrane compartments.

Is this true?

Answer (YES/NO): NO